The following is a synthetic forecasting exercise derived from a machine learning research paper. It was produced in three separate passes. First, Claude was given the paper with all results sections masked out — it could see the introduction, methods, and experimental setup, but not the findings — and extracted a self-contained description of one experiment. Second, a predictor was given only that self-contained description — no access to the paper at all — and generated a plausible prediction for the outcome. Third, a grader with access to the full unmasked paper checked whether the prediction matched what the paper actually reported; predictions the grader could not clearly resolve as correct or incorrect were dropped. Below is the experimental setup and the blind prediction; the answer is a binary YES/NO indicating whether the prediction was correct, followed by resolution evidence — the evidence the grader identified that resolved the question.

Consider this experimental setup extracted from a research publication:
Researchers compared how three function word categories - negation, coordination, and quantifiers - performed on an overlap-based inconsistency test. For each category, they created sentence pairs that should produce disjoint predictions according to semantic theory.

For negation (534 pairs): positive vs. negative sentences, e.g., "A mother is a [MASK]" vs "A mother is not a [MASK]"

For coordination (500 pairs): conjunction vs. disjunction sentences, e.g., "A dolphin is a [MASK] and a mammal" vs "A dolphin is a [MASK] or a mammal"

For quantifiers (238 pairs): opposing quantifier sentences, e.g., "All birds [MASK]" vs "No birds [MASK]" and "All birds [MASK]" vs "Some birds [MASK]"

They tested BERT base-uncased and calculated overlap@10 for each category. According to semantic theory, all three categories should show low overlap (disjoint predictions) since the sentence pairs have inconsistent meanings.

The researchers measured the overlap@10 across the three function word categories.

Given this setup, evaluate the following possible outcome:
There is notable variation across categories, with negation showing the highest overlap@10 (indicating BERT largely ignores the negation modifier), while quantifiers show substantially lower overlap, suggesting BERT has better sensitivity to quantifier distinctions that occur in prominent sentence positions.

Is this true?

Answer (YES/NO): NO